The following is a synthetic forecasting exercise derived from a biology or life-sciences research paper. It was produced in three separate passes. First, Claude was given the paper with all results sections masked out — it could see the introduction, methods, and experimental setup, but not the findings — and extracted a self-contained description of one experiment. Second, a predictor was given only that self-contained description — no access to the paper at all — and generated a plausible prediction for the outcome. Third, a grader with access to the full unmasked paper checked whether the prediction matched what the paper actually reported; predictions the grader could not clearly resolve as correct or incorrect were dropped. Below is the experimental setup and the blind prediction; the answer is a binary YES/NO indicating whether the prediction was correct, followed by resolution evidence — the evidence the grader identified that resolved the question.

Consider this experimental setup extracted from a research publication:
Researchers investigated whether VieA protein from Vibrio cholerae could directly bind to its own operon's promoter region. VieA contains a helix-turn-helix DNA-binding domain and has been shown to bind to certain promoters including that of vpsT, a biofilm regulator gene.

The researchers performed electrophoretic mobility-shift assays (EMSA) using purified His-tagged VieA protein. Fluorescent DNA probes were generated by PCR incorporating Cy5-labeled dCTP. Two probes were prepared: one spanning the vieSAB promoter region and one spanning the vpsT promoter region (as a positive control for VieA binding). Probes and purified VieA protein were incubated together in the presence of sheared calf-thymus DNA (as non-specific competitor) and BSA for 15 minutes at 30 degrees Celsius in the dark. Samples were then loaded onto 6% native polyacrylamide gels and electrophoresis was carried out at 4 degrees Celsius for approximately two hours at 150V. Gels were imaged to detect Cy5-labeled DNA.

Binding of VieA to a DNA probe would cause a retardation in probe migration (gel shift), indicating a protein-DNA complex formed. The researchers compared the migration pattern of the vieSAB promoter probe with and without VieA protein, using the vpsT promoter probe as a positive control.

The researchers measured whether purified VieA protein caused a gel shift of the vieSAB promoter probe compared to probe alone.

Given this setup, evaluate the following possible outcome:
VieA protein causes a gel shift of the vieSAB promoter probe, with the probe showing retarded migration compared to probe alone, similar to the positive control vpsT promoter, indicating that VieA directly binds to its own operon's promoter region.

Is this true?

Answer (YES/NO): NO